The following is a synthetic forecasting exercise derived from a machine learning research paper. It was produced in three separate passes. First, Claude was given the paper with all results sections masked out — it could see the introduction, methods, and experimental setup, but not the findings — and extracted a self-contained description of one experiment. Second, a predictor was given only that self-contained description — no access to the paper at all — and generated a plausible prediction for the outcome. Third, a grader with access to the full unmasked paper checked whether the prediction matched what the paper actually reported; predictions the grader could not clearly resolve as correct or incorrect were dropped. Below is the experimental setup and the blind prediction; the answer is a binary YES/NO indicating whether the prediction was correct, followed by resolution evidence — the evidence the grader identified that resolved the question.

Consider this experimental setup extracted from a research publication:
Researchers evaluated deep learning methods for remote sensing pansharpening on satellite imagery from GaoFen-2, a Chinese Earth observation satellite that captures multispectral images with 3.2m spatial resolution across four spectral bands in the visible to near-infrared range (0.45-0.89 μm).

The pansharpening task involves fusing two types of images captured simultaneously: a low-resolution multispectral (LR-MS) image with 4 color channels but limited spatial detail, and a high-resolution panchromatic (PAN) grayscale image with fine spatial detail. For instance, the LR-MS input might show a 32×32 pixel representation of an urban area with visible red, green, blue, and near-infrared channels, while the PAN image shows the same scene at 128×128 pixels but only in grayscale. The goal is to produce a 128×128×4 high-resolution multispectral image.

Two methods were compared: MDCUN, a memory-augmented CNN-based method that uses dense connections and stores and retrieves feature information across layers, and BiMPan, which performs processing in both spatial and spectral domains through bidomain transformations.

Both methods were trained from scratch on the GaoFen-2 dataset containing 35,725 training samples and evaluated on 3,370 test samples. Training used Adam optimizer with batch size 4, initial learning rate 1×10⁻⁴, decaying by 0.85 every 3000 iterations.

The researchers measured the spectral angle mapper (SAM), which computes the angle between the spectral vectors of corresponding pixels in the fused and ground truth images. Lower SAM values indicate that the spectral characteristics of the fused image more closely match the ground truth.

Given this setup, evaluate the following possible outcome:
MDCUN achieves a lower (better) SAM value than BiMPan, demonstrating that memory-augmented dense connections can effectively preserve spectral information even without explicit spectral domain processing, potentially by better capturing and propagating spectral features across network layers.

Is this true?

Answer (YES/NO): YES